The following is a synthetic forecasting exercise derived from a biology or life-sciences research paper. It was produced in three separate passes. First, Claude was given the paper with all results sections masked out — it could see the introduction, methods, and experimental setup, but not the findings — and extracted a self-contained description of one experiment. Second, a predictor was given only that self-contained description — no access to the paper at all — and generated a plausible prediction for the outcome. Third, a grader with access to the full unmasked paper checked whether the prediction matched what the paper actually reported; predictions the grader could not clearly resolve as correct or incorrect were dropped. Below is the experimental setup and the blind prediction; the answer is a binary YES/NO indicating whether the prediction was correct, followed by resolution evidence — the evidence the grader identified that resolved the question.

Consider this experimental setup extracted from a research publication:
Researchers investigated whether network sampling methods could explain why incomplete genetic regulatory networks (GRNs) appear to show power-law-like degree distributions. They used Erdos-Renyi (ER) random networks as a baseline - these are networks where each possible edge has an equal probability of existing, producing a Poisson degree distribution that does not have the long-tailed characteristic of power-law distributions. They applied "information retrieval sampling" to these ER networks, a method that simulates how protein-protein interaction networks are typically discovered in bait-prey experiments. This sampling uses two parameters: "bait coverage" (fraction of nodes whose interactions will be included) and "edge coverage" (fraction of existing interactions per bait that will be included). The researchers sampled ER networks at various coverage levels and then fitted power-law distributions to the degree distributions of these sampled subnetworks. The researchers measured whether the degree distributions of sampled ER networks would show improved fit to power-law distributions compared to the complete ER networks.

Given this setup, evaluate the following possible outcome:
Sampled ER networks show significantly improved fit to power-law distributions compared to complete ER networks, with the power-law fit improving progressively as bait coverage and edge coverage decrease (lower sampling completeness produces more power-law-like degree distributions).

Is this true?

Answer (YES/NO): YES